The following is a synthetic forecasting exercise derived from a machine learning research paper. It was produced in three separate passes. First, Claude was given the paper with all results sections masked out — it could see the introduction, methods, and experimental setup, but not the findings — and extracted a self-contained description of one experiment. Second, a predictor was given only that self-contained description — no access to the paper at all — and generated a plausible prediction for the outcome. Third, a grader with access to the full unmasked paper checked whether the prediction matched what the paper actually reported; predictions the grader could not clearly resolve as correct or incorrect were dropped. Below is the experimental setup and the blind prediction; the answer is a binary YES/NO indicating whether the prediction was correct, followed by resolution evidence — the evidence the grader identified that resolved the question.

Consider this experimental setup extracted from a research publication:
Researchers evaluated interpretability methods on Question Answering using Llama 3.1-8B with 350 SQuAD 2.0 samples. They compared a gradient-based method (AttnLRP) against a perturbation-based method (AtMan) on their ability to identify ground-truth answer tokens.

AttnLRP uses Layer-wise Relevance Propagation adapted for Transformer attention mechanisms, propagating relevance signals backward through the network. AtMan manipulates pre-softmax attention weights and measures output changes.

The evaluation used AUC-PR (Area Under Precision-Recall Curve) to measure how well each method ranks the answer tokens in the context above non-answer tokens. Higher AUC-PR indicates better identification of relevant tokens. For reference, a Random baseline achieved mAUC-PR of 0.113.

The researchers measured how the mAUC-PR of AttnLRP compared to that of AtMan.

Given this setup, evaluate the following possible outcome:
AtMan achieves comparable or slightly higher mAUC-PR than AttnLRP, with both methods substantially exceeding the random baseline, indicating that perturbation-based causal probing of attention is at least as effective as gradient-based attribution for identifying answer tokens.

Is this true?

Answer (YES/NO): NO